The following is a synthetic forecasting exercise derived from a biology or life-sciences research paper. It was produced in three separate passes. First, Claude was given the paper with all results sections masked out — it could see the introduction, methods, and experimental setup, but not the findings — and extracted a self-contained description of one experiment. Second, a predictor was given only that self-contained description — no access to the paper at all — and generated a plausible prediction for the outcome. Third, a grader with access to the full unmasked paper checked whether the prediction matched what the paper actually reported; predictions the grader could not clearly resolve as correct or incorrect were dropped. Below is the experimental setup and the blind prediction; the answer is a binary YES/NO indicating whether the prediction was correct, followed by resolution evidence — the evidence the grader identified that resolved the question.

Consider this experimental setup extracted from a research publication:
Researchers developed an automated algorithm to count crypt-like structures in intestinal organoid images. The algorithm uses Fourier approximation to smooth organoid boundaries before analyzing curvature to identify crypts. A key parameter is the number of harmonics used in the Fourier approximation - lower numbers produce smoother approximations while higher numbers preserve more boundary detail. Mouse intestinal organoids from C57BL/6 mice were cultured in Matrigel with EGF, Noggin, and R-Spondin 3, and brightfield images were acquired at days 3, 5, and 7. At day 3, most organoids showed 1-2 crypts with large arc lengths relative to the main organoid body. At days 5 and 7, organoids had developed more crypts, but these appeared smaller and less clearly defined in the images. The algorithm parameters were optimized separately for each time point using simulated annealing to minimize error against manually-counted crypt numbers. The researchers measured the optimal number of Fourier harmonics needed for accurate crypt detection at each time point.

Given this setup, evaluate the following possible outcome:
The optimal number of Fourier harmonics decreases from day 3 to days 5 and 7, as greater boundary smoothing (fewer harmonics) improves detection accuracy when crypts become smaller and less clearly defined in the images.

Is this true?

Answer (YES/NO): NO